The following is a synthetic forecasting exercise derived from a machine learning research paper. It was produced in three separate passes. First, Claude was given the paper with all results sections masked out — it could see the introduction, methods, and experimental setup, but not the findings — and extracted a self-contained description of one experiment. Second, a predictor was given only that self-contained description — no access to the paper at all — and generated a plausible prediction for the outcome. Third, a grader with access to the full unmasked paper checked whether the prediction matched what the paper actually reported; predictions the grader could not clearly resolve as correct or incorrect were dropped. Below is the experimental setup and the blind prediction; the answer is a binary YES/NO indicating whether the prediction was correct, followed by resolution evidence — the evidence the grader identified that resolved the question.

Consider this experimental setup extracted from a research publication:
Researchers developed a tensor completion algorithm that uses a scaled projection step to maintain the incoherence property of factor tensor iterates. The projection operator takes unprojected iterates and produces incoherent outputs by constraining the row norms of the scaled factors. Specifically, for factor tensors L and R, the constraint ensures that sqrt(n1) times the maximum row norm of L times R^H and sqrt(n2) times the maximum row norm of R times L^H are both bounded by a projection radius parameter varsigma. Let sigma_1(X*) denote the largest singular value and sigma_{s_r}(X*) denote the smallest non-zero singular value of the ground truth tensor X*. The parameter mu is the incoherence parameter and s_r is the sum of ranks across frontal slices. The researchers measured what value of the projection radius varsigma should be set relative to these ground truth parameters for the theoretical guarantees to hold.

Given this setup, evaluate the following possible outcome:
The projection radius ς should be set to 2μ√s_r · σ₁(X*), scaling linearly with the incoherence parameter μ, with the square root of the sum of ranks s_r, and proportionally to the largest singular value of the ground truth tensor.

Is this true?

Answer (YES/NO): NO